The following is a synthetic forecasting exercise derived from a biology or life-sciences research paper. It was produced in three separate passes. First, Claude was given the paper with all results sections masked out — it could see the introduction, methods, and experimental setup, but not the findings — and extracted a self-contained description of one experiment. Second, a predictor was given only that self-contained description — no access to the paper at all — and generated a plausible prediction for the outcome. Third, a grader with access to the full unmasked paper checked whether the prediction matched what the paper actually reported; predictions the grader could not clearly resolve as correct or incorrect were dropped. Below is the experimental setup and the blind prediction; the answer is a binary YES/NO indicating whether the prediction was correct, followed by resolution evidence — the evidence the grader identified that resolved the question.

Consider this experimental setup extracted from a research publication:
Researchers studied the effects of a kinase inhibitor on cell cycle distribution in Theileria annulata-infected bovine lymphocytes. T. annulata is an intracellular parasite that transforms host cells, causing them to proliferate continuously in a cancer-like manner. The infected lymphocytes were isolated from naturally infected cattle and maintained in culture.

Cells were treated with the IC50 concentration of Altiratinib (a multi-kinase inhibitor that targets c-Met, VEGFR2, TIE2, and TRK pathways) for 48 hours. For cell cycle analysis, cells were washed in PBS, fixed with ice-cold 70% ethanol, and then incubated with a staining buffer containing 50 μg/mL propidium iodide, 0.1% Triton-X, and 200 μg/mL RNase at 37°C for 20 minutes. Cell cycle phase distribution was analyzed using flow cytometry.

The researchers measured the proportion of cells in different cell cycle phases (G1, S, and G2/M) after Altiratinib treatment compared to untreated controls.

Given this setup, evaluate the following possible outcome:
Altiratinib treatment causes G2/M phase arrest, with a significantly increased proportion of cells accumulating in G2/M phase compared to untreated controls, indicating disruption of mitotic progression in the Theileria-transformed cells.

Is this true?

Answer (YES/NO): NO